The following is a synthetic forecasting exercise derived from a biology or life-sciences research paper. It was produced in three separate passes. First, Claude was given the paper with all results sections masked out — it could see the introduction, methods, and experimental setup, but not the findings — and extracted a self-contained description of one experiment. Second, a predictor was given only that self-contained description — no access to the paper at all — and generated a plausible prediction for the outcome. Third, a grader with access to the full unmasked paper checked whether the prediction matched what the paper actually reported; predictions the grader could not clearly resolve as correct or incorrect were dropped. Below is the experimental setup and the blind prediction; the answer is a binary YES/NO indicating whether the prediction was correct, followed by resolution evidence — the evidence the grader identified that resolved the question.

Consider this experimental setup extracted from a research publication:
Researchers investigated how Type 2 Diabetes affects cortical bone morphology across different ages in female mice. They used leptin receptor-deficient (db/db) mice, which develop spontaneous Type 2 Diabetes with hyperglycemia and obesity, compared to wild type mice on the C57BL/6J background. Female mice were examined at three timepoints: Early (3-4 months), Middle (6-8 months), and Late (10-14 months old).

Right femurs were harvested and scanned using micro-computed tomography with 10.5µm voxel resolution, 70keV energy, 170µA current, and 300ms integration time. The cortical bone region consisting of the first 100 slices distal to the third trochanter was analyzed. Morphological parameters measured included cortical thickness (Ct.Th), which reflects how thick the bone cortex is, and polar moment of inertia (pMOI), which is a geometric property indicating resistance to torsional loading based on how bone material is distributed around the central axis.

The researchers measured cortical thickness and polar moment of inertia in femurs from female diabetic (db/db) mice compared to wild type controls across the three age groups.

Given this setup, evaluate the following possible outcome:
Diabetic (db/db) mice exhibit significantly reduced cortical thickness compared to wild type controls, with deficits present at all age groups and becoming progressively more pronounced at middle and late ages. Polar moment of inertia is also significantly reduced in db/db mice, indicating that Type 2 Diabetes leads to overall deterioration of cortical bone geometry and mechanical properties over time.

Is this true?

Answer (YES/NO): NO